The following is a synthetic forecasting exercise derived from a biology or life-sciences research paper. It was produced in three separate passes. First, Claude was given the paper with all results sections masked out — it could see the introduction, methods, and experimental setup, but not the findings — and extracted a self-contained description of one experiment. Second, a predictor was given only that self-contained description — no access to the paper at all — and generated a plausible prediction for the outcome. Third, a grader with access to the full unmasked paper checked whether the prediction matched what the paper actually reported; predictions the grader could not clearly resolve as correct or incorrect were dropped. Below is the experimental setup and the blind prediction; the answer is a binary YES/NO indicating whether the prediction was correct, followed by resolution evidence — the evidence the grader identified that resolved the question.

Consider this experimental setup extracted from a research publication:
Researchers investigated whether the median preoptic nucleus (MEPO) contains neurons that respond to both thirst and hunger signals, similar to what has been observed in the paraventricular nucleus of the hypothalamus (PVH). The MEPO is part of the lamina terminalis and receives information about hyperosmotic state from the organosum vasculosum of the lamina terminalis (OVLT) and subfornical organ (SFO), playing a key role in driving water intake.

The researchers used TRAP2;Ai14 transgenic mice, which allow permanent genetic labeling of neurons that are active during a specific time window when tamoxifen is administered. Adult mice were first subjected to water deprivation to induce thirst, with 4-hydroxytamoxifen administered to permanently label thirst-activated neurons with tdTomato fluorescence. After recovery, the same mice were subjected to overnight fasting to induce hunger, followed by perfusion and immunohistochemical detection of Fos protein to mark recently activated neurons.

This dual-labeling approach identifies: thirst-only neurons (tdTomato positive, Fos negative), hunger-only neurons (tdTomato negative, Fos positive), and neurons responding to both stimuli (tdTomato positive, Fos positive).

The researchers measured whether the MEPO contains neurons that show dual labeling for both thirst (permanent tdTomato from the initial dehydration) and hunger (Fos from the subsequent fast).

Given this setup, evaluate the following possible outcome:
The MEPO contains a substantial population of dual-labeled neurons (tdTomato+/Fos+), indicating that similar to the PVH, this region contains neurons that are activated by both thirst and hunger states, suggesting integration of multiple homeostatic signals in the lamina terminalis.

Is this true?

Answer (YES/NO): YES